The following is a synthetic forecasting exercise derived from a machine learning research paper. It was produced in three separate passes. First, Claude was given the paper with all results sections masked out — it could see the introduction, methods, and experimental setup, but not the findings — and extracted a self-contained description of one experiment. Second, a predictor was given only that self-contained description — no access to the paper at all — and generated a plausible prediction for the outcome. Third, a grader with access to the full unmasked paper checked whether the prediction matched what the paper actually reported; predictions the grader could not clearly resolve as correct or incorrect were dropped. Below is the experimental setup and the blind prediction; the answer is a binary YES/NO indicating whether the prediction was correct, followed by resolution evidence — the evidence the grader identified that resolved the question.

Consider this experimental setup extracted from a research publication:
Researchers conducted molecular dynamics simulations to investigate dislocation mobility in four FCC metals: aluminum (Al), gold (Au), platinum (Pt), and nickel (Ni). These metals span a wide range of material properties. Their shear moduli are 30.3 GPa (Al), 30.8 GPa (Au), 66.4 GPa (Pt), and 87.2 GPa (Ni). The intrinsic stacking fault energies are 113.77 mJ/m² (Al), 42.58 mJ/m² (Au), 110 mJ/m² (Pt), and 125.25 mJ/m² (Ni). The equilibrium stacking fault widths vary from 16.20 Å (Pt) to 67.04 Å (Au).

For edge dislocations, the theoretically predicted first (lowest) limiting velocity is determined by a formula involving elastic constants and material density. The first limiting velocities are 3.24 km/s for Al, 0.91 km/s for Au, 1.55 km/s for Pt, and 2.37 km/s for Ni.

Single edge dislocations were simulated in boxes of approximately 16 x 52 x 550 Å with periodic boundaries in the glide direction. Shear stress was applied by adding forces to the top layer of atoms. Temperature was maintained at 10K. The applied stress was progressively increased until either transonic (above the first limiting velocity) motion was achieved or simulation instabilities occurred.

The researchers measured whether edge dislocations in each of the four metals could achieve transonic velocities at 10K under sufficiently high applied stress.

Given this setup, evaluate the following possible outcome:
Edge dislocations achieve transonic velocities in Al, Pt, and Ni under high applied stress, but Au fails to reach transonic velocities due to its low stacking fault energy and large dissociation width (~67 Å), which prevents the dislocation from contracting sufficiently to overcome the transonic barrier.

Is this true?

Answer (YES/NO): NO